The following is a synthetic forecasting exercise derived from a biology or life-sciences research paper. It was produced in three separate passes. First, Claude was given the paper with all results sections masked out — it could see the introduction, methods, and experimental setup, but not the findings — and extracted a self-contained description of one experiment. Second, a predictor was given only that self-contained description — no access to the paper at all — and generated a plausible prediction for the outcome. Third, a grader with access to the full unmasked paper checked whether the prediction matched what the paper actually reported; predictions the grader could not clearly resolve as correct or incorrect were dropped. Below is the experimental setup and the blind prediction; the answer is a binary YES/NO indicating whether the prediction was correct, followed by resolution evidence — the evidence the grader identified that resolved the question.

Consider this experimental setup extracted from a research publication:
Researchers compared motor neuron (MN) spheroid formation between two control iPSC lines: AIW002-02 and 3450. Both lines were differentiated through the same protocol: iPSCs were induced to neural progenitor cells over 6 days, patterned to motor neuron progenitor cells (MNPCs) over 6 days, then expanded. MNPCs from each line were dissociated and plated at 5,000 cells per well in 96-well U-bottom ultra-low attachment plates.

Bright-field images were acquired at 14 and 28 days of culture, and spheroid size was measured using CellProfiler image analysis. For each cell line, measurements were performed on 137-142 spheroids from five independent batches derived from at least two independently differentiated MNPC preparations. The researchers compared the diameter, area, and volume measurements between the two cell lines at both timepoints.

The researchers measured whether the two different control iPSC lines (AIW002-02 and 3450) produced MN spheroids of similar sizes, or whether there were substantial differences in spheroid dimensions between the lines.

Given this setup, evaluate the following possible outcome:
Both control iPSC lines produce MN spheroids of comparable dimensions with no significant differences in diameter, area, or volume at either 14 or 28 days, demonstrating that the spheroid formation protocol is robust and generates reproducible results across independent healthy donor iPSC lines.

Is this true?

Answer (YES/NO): NO